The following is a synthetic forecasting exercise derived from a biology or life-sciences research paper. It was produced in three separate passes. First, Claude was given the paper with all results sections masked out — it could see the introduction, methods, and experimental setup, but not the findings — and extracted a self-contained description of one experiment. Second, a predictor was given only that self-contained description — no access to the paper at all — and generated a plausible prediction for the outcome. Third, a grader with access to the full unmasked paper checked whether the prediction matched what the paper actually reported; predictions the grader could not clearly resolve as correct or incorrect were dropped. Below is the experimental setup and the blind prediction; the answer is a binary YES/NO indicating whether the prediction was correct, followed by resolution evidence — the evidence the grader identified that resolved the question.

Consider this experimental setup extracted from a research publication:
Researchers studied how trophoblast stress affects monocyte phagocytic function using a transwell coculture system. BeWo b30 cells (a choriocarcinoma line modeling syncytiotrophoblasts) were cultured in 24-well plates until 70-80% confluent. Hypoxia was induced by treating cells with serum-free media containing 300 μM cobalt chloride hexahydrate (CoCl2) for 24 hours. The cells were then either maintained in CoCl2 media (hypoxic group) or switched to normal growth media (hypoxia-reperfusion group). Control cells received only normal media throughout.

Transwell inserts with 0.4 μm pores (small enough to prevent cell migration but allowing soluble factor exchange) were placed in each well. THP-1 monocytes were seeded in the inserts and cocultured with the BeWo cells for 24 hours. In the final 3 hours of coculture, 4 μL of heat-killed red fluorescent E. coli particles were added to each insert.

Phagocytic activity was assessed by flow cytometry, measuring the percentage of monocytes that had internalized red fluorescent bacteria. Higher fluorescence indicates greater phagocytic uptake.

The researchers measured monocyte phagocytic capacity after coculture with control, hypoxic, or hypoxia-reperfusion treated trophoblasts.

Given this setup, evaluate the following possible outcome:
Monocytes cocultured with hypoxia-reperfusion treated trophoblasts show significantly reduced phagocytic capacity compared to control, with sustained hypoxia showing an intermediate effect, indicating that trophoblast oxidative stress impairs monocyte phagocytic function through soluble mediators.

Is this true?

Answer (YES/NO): NO